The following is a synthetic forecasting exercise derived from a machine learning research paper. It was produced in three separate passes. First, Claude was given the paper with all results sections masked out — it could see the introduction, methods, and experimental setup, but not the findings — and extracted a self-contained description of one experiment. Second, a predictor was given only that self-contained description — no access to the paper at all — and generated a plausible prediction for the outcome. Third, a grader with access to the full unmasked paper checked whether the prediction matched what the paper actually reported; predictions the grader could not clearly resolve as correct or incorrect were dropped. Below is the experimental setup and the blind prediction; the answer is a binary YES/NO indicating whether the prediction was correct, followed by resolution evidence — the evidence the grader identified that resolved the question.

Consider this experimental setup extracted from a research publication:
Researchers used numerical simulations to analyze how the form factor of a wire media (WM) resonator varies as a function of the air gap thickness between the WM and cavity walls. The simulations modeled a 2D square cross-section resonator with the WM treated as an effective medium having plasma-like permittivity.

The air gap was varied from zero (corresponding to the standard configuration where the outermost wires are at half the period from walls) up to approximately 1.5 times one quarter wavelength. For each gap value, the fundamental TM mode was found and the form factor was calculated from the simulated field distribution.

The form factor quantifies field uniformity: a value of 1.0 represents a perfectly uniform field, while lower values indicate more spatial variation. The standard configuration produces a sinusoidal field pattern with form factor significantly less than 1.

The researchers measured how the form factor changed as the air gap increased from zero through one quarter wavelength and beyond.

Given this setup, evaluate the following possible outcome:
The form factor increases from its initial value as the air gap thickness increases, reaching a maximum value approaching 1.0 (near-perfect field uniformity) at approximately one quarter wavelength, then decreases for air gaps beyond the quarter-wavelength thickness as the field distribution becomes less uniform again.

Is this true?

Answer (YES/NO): YES